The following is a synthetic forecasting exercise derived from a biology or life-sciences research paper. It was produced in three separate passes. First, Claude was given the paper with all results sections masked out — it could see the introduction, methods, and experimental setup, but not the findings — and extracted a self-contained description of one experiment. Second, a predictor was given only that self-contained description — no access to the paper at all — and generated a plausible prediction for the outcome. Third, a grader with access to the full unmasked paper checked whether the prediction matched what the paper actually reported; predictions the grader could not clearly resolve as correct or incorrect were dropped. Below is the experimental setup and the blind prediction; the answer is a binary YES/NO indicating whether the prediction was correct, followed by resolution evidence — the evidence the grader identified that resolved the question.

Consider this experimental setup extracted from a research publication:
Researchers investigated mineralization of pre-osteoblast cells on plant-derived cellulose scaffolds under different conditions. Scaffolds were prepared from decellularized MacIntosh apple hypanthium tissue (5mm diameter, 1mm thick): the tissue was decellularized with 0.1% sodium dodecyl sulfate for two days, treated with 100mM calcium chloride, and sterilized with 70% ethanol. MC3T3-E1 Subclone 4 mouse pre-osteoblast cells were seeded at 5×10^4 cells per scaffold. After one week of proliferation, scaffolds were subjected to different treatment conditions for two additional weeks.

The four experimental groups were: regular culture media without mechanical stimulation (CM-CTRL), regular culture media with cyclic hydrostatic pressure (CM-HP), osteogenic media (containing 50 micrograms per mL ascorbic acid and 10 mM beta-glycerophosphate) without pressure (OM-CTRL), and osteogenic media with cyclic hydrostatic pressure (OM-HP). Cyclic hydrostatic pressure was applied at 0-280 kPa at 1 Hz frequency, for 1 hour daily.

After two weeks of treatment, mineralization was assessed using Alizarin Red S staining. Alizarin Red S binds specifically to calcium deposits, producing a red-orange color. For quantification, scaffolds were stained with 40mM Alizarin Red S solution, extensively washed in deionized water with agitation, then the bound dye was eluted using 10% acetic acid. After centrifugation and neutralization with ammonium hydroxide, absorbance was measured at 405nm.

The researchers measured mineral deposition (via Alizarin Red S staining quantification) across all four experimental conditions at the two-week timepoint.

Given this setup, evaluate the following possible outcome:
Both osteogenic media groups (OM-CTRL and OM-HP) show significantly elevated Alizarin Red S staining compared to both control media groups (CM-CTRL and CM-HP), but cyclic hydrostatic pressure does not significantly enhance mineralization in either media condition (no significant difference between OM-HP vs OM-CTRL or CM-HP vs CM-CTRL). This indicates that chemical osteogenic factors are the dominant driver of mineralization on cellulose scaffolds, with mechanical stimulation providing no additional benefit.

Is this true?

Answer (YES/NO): NO